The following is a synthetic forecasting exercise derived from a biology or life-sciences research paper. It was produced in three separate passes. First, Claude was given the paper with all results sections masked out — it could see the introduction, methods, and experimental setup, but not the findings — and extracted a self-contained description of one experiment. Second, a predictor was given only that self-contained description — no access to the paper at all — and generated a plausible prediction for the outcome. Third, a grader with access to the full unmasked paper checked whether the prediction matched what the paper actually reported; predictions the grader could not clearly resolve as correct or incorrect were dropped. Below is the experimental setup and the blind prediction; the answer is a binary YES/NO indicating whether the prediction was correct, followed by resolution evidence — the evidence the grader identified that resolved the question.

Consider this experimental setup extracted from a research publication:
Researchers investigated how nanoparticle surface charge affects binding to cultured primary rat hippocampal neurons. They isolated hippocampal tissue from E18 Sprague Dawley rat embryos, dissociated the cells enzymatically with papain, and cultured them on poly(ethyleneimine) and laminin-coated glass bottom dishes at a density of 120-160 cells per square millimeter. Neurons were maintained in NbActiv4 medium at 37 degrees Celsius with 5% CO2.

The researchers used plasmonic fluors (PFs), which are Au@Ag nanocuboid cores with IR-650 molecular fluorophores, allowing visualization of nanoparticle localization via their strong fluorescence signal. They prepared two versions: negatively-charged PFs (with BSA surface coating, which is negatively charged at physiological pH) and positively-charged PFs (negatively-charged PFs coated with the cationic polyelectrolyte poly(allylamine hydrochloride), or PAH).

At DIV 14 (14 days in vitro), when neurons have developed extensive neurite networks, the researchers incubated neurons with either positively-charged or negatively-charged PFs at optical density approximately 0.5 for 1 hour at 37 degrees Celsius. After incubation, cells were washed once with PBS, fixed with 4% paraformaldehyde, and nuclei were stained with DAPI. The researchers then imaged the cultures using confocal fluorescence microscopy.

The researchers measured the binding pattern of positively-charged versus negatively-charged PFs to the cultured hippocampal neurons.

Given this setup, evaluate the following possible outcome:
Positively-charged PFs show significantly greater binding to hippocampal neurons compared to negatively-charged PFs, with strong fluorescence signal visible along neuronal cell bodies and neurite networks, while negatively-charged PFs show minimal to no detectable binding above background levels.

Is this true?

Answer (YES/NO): NO